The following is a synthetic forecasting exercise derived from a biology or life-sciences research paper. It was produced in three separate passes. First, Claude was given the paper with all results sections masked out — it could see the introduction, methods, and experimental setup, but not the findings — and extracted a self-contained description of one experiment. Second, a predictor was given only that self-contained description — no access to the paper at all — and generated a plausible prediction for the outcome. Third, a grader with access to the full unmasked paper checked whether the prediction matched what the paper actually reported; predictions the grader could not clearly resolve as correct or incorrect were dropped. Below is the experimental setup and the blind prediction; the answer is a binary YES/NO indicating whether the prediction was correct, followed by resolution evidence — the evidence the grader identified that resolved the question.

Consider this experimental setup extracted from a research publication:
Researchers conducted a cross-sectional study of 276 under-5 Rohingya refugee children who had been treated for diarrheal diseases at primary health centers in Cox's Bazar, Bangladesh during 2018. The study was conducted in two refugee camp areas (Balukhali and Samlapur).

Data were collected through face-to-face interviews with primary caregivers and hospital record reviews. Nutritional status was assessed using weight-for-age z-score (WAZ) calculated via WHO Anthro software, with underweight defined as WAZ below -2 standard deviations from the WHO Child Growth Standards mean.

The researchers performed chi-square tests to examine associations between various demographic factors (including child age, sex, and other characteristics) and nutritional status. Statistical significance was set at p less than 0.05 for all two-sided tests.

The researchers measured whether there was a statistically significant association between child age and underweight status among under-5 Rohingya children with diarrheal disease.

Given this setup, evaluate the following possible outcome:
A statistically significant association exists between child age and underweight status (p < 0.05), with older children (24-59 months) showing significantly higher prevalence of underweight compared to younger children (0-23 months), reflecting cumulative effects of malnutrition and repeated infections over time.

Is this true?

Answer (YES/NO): YES